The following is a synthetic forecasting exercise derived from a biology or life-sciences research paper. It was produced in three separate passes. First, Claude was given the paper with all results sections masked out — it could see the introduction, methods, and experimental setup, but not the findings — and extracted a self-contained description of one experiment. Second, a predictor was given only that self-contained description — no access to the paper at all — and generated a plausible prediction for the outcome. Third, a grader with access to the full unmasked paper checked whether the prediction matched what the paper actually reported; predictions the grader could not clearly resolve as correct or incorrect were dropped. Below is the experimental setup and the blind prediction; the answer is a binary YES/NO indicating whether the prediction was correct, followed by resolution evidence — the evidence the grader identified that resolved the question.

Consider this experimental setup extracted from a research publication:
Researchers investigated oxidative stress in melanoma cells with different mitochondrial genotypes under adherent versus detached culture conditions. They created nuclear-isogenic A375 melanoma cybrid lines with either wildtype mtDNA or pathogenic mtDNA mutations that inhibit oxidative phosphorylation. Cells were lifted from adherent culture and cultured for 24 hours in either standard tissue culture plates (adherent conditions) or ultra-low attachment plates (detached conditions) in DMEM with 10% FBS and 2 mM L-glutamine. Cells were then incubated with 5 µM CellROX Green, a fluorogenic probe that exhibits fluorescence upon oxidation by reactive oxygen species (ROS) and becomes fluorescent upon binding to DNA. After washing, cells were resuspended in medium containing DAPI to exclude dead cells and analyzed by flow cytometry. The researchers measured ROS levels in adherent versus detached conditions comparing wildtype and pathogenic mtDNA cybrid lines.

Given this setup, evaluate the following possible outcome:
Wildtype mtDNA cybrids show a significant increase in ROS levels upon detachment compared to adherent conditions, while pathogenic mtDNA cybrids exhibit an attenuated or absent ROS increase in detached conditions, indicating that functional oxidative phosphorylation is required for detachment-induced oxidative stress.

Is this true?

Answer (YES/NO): NO